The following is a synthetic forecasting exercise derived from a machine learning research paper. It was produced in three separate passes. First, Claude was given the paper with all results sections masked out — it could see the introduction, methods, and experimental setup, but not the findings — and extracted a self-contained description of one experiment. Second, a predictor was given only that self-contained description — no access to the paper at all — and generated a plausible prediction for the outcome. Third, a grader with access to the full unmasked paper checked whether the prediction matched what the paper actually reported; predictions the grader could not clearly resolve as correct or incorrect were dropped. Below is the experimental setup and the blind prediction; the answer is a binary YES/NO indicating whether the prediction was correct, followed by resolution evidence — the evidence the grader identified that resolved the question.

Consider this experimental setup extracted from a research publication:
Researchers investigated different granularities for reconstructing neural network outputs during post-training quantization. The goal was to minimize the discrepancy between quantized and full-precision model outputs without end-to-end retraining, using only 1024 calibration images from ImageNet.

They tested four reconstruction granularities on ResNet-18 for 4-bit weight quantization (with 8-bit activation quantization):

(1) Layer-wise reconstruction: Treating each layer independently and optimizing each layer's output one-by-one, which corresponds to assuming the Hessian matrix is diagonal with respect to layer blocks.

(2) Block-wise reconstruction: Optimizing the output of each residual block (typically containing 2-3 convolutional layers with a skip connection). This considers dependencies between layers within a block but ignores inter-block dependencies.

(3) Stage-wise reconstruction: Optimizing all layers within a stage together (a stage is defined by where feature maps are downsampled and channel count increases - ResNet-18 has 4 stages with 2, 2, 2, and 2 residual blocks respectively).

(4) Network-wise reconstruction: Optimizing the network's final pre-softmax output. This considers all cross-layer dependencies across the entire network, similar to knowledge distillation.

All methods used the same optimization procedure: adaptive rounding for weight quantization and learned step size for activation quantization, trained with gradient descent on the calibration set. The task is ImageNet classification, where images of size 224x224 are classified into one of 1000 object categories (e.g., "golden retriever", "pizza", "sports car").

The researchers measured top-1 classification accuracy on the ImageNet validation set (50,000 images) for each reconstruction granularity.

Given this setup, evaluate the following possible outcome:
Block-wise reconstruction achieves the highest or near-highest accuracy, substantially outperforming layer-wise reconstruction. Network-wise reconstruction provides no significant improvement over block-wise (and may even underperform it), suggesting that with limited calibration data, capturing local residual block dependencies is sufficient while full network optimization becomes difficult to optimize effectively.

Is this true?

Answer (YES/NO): NO